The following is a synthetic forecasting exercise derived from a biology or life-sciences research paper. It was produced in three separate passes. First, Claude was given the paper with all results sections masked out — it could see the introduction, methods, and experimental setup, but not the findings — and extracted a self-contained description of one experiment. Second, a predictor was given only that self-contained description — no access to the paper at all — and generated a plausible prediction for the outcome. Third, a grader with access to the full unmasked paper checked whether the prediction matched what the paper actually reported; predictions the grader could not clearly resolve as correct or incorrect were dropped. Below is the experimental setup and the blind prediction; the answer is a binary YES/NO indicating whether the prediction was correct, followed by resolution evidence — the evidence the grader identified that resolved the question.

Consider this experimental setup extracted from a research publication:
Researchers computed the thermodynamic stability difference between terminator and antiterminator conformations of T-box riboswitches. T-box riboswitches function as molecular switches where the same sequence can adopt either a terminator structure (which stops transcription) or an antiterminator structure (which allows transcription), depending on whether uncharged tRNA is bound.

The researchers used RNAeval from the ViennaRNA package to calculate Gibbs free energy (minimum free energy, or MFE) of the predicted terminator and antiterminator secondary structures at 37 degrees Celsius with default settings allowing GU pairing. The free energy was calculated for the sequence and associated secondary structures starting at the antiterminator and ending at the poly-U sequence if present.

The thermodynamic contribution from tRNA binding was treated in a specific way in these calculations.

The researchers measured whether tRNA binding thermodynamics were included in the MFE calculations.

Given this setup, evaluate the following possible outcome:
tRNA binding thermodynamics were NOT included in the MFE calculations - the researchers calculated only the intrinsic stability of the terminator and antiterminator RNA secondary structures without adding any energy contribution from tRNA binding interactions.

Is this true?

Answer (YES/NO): YES